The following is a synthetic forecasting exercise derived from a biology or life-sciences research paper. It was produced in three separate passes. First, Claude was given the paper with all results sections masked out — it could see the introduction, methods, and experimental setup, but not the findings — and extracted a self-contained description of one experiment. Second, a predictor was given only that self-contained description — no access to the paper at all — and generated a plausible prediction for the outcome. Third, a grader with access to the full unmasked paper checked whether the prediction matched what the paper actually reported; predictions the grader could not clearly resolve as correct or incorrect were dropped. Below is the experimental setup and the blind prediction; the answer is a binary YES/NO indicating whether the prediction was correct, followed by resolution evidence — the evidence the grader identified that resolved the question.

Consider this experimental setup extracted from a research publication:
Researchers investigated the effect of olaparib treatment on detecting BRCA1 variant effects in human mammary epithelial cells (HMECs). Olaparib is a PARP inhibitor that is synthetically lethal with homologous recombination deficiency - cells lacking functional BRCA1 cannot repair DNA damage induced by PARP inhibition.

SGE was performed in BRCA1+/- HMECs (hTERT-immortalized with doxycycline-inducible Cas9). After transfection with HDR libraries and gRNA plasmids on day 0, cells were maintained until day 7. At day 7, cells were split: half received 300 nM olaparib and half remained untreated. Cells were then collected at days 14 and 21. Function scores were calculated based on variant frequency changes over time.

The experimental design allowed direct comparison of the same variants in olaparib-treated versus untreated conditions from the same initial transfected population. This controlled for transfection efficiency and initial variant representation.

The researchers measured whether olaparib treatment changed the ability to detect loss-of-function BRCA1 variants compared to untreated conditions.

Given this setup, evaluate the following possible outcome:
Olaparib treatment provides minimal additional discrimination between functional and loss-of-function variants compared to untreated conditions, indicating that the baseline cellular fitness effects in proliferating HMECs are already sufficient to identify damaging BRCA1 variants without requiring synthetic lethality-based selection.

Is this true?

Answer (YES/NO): NO